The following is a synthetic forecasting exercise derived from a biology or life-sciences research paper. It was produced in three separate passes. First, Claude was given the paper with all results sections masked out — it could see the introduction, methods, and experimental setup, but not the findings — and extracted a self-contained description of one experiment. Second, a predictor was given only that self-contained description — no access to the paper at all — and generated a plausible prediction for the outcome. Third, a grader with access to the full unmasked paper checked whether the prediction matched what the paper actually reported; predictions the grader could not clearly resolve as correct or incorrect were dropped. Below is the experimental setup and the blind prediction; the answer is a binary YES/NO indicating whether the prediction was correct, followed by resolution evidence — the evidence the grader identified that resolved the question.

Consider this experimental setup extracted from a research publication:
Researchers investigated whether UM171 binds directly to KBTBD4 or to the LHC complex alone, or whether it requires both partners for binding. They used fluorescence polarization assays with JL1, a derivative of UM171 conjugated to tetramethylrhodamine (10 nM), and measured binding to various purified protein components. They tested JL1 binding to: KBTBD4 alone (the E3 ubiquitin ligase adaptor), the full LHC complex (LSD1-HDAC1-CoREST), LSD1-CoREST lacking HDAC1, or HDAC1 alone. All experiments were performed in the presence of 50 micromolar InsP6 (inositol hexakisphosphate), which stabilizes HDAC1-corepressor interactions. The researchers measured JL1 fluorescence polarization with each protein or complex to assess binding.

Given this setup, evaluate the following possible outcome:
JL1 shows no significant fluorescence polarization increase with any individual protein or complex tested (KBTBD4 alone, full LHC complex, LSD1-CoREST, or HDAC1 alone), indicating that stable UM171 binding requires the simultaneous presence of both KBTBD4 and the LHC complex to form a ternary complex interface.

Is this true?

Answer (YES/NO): YES